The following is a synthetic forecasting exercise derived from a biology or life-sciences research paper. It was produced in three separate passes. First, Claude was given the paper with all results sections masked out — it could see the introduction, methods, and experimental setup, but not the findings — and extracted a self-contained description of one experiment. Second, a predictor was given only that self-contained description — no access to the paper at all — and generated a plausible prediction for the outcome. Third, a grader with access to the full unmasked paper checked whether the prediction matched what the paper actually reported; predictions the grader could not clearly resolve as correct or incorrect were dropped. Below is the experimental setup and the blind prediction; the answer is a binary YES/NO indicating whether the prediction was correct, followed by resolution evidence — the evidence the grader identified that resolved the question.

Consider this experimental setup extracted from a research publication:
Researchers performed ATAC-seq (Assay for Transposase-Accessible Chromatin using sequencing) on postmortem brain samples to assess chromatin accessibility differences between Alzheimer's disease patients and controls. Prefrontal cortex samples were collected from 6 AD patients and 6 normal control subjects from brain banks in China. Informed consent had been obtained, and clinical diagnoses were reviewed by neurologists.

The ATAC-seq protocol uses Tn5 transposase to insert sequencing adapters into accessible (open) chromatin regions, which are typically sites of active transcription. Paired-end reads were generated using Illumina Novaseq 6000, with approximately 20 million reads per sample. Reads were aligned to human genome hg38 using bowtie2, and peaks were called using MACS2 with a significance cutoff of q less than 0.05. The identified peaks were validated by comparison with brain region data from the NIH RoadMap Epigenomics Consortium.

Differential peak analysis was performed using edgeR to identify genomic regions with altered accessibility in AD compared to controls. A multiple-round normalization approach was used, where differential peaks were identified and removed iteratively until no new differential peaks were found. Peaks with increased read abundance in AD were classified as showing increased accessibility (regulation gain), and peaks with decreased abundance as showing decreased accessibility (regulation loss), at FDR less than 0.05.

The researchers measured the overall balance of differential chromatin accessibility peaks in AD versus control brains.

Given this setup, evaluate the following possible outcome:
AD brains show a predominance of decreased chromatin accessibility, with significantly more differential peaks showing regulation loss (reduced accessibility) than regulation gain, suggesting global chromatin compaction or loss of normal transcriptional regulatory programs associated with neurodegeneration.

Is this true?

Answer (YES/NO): YES